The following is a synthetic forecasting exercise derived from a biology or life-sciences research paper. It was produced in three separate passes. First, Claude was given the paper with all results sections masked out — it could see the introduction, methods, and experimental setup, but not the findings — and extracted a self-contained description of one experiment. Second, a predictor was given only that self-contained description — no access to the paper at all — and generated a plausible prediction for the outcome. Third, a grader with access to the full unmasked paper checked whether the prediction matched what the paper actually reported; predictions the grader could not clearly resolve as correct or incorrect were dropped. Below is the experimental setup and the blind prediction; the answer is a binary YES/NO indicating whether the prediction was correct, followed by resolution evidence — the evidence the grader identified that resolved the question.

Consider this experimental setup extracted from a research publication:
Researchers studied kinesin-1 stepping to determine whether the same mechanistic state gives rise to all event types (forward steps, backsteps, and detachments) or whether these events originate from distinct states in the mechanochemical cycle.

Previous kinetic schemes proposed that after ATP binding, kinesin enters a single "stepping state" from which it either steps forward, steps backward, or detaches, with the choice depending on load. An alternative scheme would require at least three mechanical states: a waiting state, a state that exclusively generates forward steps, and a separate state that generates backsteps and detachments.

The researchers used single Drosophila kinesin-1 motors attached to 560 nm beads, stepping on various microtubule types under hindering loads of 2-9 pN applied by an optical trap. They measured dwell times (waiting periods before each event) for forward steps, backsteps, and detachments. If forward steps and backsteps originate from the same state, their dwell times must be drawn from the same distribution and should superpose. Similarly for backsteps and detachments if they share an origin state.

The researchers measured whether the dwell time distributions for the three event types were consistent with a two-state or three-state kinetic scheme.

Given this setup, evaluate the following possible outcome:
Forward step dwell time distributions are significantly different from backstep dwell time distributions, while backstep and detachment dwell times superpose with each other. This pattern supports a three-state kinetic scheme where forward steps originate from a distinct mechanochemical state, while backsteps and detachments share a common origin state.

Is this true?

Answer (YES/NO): YES